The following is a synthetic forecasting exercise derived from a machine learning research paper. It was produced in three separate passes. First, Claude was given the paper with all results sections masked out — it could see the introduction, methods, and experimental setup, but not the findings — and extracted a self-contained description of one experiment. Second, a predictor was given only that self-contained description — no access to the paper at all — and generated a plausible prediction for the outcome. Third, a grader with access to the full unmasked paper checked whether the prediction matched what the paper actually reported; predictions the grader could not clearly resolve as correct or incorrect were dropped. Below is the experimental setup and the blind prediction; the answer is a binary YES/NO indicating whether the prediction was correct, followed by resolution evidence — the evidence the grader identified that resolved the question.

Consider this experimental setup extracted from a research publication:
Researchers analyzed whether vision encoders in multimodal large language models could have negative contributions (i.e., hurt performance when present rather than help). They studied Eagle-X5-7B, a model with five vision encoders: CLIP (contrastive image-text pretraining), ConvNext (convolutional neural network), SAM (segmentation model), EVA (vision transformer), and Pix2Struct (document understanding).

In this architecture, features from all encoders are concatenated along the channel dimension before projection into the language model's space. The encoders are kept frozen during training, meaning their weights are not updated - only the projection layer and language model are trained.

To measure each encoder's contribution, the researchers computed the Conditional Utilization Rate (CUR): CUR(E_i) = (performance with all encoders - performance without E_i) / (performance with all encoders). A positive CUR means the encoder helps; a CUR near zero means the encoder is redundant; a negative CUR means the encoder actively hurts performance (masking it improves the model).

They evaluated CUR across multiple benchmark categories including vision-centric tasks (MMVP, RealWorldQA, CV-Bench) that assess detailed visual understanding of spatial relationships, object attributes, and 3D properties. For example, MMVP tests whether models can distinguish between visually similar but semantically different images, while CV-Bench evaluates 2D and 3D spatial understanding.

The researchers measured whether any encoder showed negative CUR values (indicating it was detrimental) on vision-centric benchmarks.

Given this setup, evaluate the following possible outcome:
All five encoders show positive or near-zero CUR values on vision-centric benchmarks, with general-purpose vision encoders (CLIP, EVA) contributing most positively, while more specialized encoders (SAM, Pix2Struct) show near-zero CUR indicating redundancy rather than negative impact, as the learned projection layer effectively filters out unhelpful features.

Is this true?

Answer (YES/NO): NO